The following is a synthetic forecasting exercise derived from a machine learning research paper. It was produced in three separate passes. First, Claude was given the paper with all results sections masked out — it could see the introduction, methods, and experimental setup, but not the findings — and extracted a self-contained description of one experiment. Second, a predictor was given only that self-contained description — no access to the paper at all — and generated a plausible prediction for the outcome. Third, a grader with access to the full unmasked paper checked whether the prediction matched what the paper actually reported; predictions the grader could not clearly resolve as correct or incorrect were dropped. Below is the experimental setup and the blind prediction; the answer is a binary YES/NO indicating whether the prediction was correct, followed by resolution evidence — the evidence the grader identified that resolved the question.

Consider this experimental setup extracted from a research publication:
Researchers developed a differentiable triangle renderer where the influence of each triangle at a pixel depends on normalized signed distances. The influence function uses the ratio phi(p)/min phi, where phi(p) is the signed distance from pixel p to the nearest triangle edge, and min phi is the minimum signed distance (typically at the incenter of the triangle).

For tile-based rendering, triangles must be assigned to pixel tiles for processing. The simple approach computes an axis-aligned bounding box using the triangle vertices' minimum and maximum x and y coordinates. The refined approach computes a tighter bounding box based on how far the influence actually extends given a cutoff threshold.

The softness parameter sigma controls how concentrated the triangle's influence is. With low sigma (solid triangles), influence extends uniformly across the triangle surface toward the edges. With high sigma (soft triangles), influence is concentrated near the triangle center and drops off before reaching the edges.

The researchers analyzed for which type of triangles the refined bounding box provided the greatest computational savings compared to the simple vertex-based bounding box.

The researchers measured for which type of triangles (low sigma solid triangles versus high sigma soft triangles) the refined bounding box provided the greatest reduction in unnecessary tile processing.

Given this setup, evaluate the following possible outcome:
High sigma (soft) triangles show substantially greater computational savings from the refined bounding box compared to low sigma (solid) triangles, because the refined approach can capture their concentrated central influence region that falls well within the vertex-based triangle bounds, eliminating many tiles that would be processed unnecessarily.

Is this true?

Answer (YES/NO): YES